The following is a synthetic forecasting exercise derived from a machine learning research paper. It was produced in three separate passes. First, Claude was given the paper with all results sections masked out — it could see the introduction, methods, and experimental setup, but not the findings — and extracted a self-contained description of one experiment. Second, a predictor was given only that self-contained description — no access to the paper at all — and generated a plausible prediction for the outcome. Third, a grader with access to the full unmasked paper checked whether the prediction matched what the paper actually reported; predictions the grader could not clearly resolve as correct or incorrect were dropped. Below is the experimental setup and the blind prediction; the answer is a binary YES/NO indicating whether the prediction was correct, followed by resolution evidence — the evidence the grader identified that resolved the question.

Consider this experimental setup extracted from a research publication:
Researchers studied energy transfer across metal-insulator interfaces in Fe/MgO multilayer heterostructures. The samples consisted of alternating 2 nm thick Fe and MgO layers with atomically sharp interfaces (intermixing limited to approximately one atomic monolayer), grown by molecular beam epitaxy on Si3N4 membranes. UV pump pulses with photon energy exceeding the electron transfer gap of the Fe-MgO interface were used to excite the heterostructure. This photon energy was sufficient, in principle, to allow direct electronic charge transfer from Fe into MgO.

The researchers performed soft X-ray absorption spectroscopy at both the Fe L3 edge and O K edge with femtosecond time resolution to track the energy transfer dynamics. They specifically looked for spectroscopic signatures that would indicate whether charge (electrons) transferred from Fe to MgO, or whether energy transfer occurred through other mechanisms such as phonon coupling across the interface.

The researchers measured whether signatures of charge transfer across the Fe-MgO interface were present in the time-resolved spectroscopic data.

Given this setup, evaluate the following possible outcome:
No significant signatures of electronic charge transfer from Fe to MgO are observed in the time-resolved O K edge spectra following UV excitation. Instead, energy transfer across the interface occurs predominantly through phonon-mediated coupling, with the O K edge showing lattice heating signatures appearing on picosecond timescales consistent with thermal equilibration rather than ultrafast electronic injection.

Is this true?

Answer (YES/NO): NO